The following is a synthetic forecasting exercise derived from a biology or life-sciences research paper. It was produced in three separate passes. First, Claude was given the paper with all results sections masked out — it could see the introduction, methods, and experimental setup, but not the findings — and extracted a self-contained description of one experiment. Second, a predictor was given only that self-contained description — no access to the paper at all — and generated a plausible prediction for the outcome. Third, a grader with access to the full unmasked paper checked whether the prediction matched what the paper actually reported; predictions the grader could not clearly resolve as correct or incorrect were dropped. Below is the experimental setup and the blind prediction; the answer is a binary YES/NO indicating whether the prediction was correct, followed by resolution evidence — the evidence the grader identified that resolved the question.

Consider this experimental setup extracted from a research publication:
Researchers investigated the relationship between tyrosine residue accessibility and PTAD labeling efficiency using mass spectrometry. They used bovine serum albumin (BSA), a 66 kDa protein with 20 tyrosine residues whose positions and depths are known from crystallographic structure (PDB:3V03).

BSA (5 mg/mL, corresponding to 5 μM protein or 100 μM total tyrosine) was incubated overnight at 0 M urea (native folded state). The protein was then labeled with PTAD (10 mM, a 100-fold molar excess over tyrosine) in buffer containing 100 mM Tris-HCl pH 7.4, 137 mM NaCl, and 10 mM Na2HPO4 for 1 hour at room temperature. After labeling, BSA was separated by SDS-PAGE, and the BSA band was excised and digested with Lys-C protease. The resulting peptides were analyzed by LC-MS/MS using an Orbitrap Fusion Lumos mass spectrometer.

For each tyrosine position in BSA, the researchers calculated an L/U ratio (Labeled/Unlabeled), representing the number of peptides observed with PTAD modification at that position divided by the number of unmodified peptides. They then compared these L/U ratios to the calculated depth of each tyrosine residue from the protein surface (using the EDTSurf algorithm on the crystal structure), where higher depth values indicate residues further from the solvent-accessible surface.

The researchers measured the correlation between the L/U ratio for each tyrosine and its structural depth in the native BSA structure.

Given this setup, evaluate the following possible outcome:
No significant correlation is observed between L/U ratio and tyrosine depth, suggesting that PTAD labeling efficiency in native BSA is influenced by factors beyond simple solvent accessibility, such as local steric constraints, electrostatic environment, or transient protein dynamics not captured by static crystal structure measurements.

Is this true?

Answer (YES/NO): NO